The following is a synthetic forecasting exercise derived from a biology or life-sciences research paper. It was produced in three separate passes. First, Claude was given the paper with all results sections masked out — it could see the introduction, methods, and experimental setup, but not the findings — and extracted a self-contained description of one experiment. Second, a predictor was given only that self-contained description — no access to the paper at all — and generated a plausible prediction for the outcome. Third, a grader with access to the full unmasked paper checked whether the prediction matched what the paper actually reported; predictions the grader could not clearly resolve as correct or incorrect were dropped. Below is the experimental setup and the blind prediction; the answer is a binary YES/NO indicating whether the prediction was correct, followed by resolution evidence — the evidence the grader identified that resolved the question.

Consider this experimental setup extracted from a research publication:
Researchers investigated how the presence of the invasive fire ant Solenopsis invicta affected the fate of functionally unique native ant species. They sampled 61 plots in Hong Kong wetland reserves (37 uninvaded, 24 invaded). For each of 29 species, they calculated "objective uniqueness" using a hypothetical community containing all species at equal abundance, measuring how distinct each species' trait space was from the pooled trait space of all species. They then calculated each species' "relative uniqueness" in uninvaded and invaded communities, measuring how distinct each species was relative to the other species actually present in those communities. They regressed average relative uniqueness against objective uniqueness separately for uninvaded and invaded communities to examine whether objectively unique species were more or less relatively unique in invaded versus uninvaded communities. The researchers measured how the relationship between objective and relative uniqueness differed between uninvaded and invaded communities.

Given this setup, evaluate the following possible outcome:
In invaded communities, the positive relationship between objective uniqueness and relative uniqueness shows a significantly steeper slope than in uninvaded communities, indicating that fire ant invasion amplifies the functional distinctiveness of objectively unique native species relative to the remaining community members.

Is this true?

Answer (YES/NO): YES